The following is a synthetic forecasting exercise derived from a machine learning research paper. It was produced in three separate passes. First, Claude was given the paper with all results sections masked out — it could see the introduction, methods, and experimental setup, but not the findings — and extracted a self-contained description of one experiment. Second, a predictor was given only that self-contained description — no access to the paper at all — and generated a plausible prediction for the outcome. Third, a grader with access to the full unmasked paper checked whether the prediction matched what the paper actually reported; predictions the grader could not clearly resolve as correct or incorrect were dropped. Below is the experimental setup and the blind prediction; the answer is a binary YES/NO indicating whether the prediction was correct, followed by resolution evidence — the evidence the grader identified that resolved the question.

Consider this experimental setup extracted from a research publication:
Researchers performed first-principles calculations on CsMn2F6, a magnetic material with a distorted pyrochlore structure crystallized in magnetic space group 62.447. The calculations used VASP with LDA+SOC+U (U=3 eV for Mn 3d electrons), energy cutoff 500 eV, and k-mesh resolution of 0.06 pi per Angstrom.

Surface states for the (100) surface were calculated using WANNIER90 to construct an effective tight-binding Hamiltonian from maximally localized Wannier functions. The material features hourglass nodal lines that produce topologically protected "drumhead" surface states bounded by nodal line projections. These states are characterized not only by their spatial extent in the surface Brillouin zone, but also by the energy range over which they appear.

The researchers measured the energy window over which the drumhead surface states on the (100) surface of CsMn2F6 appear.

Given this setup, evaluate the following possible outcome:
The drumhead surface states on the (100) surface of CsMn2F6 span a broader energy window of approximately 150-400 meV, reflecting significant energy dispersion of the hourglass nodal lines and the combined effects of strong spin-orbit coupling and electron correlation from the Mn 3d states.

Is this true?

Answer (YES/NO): NO